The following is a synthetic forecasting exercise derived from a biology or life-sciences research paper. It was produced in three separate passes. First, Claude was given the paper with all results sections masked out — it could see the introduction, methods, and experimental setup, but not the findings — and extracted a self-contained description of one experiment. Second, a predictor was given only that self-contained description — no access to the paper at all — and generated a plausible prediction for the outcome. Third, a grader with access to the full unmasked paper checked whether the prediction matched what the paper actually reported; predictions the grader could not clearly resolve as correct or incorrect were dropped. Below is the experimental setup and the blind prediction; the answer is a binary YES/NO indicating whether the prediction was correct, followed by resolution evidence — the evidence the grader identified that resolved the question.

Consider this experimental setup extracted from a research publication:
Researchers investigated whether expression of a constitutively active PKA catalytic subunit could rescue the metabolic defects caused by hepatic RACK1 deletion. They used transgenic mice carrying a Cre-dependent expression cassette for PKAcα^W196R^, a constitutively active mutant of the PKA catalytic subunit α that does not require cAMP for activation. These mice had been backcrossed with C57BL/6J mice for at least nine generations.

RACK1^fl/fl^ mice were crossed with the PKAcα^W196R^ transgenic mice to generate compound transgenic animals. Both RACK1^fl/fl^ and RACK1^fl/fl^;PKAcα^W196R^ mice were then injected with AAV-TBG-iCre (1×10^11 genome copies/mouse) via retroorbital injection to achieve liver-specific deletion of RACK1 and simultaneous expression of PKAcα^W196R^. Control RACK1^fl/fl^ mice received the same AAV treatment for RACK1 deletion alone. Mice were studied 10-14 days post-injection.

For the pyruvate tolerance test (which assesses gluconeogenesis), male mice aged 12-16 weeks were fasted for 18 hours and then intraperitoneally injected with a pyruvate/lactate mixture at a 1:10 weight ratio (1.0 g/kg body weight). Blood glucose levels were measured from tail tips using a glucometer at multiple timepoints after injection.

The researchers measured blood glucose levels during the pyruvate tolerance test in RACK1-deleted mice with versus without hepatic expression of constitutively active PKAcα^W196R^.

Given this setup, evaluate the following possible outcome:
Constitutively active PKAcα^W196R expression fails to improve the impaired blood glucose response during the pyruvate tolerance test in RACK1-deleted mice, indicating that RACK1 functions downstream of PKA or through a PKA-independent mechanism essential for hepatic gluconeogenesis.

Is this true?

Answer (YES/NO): NO